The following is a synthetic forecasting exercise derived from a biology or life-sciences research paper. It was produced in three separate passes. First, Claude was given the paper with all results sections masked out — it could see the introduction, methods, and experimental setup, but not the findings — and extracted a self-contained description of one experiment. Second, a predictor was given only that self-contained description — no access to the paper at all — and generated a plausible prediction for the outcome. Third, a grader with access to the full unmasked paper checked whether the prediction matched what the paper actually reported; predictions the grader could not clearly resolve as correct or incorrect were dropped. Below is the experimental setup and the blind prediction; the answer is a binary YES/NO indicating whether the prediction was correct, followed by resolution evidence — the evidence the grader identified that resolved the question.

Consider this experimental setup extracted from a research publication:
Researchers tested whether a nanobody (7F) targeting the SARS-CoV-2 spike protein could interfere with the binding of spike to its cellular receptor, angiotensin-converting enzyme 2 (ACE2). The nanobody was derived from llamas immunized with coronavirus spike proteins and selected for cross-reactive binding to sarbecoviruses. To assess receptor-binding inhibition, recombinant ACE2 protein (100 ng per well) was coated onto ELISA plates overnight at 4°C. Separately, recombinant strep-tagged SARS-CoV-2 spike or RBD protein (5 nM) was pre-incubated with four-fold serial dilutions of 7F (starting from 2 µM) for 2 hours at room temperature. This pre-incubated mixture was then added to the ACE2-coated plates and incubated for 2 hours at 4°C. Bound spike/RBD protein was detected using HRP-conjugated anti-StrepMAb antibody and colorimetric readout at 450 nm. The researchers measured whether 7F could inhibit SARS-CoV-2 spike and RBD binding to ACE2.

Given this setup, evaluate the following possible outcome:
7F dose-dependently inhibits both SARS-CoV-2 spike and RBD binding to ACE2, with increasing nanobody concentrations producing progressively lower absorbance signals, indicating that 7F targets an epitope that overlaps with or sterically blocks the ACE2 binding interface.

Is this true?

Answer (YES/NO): NO